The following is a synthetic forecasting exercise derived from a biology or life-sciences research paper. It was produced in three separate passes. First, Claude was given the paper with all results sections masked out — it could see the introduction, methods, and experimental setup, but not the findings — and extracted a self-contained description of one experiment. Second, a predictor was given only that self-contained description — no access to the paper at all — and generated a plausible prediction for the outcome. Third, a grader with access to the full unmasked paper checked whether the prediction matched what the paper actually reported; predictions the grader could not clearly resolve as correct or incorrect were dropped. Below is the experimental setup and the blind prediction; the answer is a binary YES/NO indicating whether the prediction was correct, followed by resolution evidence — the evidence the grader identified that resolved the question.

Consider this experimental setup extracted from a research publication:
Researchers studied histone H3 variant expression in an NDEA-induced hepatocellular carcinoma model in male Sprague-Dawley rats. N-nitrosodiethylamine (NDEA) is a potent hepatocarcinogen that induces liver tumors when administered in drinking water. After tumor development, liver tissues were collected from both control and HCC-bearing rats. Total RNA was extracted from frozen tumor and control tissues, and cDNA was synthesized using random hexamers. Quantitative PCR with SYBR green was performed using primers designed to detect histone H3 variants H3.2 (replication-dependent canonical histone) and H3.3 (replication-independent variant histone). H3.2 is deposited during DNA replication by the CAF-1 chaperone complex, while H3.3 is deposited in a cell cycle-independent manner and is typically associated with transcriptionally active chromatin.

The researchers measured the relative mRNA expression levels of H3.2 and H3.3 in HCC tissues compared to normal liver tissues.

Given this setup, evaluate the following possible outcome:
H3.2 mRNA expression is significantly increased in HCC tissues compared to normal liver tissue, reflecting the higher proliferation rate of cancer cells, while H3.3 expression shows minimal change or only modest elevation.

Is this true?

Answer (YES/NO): NO